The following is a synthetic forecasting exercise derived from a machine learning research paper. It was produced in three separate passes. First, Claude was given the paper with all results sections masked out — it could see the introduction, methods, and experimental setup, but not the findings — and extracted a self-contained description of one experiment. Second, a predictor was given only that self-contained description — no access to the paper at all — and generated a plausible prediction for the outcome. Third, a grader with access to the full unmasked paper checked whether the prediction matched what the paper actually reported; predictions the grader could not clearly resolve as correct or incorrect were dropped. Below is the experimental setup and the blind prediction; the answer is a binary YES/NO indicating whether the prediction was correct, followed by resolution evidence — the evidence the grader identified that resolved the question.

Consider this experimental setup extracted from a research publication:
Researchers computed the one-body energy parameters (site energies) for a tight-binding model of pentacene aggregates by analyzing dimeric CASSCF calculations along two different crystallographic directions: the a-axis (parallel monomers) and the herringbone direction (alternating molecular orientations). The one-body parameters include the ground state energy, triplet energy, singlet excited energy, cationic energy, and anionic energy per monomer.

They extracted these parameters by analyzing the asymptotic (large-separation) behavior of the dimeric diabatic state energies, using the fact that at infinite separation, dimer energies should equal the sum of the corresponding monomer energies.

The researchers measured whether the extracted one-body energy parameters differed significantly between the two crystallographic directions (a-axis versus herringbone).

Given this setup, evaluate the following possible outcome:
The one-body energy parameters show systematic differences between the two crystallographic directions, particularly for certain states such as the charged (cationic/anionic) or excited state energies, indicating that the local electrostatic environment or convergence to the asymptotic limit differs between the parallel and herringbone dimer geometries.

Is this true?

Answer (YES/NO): NO